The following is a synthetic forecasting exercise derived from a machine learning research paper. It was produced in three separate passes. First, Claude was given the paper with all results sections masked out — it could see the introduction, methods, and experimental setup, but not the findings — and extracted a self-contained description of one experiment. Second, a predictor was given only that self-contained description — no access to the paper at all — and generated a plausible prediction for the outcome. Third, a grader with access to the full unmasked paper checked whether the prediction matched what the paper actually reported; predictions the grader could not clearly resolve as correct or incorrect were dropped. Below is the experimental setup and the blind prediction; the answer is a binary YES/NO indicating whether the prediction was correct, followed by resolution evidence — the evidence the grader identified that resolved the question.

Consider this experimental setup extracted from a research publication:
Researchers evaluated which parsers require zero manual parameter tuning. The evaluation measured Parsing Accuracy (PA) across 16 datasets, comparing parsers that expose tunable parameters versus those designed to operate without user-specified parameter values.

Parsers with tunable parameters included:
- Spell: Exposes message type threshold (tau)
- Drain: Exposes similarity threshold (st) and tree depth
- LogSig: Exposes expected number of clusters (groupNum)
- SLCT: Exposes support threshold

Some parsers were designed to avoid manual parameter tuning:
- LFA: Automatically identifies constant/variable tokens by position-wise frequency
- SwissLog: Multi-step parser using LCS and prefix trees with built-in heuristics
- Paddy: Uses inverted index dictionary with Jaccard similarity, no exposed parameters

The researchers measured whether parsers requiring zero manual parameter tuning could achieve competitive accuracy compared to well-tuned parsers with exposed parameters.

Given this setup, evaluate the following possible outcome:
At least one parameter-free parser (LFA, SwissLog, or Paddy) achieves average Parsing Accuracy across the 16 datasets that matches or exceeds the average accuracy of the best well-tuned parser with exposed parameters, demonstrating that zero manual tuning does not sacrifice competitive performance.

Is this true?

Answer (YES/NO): NO